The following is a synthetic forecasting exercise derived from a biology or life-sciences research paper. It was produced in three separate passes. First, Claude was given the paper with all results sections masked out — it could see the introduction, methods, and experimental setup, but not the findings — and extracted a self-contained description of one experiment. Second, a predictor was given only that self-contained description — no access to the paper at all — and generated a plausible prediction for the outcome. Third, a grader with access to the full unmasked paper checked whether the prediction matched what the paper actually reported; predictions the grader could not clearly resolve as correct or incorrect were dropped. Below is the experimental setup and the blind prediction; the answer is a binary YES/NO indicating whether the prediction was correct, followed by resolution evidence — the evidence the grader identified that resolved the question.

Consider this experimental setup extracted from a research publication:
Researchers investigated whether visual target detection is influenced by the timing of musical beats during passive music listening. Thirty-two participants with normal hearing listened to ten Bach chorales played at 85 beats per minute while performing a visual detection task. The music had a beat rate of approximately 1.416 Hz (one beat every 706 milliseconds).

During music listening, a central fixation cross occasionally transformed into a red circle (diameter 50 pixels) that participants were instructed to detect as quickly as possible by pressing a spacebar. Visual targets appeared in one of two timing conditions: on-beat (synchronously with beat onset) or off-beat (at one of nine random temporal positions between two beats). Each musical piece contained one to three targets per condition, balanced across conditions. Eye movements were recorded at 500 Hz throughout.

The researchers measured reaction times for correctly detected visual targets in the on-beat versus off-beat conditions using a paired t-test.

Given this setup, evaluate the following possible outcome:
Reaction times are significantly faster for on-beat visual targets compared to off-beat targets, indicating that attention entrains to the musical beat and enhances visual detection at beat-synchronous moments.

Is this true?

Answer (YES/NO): NO